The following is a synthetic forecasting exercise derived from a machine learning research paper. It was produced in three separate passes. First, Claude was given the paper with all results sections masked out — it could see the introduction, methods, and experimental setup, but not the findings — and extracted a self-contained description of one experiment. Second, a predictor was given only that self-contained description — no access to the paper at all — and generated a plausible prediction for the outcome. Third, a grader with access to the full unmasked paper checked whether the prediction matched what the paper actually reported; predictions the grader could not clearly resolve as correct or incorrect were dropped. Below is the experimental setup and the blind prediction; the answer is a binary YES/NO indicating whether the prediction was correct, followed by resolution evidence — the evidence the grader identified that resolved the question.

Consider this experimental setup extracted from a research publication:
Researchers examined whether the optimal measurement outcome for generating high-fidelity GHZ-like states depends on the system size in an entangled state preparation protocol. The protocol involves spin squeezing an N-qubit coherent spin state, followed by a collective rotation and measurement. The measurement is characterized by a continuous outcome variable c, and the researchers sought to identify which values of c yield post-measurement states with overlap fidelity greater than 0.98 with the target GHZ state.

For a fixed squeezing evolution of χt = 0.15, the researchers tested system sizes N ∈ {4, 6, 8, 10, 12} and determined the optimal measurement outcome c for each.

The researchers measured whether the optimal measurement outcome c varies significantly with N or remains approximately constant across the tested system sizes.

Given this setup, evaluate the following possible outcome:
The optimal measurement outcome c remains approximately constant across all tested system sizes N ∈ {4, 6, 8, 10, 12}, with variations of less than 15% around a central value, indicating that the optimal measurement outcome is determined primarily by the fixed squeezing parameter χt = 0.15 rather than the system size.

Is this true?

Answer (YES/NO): YES